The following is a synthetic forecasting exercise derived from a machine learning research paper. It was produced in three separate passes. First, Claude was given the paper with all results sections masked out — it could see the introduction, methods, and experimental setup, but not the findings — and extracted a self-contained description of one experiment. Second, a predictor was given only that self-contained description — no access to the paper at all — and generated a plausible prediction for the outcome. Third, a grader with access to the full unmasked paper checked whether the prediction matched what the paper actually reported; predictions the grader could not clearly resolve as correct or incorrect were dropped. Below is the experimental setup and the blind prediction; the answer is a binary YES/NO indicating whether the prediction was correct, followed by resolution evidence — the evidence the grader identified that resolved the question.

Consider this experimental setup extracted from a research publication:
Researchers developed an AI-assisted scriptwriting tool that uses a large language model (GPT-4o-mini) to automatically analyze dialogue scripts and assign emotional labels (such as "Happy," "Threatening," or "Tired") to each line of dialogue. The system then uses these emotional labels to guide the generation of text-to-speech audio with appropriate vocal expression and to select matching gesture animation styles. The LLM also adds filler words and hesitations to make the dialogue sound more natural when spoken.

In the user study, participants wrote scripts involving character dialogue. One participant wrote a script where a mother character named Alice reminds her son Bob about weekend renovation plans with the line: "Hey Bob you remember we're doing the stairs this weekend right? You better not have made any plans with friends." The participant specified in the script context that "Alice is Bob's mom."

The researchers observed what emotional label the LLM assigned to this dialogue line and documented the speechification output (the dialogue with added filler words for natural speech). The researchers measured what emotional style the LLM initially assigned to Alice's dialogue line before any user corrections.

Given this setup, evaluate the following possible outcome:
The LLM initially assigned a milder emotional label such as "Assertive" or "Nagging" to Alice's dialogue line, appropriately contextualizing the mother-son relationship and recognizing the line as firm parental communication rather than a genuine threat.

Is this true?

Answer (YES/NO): NO